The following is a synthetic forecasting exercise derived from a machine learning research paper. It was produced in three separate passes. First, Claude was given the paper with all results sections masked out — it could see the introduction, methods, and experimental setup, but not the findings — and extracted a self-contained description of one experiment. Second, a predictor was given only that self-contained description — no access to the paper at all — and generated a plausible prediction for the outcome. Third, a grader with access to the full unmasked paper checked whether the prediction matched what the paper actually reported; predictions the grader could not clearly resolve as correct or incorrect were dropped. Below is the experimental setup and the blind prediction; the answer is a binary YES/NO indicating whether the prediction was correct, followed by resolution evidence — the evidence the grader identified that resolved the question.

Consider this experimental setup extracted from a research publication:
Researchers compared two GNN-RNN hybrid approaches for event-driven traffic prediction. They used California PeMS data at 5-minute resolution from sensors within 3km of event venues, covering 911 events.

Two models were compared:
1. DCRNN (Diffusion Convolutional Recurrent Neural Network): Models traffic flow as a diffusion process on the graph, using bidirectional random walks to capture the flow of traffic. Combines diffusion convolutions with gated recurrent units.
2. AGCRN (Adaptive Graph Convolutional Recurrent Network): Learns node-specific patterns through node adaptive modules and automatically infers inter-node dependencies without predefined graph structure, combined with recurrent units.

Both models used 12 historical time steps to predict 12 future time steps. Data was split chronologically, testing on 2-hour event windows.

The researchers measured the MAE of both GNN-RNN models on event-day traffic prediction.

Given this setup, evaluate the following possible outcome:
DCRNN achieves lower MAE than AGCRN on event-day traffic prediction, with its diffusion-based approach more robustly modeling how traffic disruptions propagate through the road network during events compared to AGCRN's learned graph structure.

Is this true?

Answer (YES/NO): YES